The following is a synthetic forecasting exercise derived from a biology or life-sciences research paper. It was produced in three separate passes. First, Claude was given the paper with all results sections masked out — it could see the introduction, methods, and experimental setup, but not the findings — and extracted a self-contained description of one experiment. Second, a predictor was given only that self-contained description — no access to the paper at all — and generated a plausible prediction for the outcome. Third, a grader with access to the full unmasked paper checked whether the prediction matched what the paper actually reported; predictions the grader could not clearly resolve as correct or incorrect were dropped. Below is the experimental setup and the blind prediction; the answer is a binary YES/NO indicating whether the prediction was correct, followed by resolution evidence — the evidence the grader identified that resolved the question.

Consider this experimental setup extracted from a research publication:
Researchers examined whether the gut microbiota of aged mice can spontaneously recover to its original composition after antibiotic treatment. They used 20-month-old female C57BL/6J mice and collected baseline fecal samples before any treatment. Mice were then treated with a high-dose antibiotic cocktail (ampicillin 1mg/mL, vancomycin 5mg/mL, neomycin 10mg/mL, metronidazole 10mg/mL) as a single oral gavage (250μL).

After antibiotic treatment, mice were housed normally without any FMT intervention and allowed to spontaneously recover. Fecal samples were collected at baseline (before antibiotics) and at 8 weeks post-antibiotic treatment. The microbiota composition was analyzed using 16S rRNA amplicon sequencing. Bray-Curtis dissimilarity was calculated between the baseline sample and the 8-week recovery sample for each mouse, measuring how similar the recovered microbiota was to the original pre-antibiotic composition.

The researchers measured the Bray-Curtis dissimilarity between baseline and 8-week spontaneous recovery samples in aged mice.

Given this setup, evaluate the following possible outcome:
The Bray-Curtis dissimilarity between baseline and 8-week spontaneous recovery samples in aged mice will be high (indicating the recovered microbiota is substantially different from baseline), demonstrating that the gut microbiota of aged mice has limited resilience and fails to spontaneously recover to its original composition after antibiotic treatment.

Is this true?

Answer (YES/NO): YES